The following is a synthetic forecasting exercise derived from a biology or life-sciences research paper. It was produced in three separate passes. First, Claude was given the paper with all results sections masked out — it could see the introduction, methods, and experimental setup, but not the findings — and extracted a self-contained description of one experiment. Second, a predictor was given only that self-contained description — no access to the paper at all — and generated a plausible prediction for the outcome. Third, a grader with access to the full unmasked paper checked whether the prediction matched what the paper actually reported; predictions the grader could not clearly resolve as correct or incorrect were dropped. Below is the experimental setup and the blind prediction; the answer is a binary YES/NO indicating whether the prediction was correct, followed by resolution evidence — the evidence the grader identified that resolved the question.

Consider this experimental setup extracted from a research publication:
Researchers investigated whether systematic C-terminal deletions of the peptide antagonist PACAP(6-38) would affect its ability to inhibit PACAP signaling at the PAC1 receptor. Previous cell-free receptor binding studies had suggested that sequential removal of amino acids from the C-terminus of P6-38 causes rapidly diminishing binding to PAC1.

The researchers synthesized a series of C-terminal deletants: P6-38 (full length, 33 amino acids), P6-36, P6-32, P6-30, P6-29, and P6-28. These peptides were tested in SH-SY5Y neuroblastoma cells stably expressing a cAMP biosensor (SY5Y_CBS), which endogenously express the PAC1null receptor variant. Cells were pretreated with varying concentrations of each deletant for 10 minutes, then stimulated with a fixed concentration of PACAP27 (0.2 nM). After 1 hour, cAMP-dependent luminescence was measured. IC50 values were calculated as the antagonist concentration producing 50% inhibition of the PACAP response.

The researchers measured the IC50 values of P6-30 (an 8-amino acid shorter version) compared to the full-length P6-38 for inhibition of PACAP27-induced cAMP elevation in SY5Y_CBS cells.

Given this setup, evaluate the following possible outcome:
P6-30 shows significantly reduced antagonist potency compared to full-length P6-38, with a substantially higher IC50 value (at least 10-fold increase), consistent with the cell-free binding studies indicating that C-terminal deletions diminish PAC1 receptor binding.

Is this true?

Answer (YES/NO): NO